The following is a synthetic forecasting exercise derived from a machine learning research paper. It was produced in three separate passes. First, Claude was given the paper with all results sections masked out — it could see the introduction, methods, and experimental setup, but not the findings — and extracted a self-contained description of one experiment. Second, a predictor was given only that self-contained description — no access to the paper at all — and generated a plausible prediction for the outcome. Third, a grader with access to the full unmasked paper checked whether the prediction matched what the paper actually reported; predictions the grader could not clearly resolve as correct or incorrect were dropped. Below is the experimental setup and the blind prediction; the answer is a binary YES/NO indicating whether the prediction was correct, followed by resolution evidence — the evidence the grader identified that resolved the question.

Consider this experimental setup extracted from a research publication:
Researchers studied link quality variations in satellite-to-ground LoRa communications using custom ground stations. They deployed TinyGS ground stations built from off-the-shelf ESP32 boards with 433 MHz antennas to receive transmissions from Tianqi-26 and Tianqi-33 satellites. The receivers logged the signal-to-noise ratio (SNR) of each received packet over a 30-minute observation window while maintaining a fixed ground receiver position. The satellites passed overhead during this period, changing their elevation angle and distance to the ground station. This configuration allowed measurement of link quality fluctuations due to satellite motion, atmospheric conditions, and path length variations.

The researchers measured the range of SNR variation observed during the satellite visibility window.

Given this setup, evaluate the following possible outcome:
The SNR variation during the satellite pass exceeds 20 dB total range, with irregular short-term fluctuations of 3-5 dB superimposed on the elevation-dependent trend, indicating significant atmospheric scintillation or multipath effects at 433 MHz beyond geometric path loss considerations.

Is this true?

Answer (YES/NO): NO